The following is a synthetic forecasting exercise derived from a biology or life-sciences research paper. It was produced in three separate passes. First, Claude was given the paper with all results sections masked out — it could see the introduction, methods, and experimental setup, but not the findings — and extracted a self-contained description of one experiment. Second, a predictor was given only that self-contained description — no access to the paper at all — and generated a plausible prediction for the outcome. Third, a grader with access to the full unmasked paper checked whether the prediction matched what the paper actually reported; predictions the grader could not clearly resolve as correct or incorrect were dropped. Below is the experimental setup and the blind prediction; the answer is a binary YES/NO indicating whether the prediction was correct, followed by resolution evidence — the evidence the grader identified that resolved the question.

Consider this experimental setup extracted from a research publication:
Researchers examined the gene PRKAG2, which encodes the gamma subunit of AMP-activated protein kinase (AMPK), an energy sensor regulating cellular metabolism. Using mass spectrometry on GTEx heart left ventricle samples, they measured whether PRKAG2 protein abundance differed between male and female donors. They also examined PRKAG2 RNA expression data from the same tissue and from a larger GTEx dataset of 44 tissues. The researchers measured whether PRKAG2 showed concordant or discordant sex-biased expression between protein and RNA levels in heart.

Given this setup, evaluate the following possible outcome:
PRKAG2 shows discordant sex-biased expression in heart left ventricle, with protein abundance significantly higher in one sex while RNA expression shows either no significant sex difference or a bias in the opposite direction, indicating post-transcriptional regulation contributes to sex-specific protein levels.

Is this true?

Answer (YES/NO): YES